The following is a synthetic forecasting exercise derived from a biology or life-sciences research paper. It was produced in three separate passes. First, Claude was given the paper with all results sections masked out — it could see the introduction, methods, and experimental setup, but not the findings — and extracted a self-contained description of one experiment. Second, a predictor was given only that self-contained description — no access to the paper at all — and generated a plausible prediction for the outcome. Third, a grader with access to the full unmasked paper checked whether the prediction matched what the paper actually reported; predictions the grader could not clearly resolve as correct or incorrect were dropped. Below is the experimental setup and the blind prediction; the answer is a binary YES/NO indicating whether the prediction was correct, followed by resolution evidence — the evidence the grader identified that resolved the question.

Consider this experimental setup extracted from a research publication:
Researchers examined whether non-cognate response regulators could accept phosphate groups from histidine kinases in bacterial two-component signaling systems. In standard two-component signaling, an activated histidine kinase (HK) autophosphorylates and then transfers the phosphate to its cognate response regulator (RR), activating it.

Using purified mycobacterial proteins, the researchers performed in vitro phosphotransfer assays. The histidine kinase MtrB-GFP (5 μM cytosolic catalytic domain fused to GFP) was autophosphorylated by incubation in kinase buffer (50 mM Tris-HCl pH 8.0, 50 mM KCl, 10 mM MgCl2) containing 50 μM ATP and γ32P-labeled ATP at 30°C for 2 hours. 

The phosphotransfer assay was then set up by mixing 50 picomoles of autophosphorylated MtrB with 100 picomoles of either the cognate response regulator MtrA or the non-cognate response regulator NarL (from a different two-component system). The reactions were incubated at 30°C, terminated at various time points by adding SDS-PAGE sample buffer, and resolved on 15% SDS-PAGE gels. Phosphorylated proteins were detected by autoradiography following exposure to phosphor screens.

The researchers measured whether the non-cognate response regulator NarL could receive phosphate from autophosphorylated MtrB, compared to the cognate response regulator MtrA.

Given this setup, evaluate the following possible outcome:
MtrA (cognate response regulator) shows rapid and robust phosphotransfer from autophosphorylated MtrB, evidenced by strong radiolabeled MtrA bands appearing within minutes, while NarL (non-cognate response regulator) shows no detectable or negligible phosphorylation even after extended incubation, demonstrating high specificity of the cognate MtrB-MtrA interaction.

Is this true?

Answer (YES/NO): YES